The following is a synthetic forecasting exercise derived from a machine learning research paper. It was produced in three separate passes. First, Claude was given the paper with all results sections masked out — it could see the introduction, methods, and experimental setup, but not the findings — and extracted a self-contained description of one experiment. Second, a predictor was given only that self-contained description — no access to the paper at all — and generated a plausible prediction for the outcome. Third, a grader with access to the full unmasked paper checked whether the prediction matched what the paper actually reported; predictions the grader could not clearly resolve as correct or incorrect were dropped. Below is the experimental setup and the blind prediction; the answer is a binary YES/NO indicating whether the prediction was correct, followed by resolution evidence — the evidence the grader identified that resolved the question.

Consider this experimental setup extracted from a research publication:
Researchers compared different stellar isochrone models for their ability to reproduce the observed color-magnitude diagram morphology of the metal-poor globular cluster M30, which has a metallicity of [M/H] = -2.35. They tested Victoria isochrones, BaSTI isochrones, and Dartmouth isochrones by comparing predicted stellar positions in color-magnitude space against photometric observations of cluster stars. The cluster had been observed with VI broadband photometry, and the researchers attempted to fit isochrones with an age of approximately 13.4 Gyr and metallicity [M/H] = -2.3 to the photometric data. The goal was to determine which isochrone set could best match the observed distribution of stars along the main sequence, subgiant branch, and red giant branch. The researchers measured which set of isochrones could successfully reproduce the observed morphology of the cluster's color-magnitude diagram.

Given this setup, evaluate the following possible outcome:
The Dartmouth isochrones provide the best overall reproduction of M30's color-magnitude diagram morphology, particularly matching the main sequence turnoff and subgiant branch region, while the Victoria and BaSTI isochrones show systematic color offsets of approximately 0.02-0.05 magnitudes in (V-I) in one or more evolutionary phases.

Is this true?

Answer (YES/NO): NO